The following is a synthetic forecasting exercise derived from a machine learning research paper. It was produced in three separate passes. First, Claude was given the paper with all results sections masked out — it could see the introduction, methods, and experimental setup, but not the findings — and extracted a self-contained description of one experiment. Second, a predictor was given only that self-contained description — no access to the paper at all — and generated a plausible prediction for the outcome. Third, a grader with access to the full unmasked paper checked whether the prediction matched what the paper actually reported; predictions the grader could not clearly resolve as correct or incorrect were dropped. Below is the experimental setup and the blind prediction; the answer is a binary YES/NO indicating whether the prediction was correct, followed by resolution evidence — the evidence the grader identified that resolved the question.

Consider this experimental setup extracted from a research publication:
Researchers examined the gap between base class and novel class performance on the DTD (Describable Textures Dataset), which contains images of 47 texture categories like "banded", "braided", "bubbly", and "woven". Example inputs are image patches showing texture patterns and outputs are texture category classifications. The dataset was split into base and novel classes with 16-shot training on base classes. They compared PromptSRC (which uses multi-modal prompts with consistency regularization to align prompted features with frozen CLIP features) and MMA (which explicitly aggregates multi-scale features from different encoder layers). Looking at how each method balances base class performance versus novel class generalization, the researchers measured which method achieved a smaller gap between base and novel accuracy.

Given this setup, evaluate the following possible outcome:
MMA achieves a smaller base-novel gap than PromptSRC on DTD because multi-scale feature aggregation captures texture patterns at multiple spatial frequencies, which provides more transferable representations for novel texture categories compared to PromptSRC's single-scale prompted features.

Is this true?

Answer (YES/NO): YES